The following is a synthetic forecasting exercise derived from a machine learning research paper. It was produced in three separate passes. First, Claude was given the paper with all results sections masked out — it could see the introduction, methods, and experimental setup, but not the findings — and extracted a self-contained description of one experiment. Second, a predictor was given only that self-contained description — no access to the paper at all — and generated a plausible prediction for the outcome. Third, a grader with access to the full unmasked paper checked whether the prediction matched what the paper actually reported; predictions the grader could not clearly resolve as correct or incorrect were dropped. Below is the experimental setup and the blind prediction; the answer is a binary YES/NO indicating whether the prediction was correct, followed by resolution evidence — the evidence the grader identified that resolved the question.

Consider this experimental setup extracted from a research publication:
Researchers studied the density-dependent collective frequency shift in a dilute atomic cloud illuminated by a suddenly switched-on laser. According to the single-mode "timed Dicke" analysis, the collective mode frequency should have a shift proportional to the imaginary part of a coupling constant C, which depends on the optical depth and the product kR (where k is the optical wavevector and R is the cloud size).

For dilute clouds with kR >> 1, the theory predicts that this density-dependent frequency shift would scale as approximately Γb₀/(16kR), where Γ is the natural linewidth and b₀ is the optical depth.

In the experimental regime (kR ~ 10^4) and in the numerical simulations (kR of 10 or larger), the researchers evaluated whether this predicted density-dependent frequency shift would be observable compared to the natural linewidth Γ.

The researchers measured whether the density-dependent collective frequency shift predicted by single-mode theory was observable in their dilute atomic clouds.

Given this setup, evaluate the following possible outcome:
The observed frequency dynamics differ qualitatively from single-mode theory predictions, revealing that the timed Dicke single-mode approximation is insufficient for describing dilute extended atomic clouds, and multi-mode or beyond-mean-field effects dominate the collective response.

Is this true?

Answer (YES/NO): NO